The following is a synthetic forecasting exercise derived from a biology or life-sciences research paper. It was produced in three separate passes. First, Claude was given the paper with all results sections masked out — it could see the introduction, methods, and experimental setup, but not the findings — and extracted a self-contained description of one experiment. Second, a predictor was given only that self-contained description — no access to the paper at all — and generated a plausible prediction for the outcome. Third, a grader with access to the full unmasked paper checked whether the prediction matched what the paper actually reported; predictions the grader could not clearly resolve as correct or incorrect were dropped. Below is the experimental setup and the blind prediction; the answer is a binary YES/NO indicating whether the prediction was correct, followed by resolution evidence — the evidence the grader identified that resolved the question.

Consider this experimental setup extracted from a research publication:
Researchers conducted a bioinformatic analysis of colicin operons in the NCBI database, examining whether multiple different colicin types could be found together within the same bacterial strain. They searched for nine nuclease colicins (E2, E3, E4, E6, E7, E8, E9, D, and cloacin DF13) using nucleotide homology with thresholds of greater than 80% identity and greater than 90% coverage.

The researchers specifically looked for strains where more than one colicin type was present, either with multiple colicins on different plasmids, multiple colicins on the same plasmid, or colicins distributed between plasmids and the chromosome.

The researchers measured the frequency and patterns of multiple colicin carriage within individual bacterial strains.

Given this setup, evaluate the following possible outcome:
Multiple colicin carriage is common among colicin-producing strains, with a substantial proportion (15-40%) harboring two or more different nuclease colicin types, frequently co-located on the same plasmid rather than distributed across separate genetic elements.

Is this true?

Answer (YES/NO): NO